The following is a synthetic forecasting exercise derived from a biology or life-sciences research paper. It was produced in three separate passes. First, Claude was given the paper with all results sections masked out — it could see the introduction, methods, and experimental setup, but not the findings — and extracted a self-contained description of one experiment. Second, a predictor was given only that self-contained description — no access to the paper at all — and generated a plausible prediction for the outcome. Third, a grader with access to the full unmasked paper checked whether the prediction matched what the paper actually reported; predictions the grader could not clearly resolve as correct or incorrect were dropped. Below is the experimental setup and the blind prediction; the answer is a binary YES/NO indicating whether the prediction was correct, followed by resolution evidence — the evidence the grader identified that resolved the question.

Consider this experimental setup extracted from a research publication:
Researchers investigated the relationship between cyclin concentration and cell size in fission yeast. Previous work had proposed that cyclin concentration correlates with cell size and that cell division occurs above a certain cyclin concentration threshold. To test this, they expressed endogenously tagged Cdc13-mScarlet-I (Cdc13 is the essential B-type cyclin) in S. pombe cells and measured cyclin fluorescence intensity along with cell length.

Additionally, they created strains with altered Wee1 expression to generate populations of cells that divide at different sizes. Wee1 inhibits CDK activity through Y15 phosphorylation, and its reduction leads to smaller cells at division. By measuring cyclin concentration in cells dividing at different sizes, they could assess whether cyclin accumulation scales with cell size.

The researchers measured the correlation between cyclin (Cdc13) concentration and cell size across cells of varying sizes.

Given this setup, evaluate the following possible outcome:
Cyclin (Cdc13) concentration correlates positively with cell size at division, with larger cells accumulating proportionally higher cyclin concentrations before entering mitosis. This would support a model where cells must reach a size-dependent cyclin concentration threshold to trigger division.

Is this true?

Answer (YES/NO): NO